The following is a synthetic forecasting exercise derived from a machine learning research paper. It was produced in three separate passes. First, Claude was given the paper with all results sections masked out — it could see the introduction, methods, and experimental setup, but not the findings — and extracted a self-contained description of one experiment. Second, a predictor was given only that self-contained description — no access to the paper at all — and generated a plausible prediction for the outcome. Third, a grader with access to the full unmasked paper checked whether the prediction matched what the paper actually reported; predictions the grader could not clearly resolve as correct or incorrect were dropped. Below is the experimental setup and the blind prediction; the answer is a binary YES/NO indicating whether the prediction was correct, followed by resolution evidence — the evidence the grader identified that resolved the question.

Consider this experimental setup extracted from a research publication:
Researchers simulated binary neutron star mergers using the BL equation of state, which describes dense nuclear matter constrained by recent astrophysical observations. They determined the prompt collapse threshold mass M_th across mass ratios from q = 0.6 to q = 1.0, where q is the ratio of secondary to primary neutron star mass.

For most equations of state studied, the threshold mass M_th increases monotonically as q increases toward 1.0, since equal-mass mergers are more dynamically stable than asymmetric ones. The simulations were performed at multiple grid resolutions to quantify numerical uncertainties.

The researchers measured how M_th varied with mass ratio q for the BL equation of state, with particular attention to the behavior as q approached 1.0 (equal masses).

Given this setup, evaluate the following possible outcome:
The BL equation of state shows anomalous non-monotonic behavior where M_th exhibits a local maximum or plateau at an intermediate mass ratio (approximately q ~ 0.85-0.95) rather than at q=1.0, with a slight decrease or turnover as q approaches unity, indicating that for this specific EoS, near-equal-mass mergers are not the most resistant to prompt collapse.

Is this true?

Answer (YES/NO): YES